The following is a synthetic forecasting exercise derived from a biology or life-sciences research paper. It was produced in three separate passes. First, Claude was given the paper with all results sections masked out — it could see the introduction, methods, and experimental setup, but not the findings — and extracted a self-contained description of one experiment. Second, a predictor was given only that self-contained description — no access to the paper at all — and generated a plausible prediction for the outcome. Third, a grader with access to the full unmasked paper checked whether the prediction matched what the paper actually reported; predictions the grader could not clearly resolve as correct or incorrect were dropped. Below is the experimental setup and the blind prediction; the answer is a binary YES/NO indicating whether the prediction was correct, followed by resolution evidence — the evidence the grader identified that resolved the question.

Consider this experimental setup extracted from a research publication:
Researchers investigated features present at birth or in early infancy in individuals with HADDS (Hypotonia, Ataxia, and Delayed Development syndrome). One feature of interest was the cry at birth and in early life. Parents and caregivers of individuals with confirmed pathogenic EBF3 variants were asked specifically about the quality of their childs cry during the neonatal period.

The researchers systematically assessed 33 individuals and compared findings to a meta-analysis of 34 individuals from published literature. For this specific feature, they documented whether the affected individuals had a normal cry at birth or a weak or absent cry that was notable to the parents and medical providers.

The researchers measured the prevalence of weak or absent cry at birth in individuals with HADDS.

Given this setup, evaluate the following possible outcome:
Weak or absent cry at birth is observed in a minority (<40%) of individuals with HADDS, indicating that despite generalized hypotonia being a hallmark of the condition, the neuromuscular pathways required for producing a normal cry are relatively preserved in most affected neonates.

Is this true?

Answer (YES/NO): NO